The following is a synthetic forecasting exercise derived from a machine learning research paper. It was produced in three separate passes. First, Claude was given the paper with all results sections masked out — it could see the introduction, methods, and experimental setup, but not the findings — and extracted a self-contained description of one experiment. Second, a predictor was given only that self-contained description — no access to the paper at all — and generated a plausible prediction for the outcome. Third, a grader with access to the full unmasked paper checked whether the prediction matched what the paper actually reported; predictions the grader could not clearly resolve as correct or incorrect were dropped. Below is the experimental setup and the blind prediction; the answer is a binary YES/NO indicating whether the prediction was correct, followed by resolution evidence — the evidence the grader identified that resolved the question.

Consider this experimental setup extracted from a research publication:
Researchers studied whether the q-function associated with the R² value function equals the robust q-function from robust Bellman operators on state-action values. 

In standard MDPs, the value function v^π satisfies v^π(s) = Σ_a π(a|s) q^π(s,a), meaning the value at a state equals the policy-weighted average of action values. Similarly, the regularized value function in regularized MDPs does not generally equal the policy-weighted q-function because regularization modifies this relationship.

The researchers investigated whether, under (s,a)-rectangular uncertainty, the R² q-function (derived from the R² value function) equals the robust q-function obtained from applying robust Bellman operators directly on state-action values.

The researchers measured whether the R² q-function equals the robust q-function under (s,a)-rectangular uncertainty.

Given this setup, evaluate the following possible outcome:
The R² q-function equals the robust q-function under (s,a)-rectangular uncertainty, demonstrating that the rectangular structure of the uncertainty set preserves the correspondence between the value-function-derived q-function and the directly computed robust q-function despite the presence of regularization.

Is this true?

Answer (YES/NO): NO